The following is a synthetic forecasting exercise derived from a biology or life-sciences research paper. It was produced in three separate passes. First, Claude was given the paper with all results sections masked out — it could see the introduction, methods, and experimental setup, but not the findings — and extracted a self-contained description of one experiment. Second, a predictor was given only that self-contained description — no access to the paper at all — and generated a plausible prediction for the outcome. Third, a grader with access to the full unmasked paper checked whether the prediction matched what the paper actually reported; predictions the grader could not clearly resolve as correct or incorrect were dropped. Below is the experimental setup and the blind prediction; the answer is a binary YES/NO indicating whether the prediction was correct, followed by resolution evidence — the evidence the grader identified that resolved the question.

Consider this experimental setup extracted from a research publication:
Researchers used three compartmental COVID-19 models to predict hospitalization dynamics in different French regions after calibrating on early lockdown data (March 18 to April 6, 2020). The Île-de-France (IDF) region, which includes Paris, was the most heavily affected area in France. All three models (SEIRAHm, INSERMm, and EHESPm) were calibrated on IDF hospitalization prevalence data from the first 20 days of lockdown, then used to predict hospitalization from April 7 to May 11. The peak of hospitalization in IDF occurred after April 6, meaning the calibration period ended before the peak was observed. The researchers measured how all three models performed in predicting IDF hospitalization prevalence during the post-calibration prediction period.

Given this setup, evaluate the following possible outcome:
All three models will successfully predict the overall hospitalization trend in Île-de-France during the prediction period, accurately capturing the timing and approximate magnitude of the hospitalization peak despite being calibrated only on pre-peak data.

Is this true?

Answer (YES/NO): NO